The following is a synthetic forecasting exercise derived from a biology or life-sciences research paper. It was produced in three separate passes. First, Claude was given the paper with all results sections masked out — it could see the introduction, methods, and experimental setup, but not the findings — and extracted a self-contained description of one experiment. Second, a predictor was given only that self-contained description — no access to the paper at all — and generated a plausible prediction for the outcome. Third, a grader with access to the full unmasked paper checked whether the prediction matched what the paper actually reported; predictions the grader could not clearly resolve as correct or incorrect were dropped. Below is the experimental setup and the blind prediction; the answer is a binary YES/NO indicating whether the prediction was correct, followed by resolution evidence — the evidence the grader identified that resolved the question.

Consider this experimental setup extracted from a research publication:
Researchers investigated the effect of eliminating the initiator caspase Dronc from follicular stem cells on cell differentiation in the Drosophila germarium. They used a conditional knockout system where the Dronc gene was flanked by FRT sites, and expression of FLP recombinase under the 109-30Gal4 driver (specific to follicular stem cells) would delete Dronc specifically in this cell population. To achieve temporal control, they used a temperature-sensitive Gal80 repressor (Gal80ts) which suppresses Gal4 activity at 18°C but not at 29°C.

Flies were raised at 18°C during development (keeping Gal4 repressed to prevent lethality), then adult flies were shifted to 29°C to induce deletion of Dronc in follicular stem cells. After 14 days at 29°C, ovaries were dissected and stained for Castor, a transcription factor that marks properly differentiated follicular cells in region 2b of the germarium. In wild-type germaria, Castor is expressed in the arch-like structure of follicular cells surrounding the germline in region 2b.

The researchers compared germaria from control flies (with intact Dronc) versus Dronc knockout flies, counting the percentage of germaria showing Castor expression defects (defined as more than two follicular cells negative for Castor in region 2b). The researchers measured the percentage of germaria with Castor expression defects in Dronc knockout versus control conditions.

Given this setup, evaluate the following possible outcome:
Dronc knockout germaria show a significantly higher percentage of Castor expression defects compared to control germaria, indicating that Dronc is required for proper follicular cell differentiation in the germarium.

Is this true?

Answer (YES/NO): YES